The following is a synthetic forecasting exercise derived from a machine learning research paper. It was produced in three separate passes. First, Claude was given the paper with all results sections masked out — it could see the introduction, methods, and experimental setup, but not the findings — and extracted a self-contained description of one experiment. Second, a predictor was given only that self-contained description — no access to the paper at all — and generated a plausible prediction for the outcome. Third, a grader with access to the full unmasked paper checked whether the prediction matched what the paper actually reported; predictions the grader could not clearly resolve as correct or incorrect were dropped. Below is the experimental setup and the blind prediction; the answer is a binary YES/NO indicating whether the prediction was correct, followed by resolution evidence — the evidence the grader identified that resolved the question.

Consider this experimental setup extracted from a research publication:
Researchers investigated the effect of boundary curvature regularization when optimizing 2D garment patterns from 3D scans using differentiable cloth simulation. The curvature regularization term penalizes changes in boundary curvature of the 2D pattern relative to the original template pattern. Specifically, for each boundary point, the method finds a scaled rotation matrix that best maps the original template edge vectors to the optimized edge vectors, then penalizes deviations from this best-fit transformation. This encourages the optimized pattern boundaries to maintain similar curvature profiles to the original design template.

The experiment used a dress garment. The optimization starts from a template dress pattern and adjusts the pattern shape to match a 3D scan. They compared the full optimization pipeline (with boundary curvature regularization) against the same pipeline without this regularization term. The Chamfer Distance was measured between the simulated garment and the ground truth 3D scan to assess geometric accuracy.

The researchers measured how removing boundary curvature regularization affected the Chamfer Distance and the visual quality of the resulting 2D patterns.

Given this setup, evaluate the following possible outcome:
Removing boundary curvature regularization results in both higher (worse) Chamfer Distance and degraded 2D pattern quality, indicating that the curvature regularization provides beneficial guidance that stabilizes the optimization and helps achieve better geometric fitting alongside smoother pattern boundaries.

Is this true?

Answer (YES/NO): YES